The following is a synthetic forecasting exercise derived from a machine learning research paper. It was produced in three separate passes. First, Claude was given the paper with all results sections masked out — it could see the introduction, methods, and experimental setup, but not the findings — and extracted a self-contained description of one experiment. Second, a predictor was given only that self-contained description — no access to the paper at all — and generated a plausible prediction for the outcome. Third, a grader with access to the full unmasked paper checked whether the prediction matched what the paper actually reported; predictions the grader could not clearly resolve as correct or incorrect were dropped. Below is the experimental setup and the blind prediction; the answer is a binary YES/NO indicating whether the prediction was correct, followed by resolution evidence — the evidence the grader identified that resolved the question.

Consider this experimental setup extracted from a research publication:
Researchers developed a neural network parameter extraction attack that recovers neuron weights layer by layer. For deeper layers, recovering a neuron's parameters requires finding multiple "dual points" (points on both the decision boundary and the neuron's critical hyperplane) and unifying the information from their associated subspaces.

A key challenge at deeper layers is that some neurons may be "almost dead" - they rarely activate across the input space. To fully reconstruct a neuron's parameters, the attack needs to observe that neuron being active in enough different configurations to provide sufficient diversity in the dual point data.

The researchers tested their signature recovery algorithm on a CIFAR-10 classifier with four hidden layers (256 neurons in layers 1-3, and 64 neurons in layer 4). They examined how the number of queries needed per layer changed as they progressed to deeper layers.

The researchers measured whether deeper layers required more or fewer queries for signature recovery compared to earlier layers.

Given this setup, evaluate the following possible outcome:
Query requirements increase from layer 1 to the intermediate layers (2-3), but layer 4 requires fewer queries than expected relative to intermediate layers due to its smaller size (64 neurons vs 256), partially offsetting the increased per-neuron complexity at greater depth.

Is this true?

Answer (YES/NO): NO